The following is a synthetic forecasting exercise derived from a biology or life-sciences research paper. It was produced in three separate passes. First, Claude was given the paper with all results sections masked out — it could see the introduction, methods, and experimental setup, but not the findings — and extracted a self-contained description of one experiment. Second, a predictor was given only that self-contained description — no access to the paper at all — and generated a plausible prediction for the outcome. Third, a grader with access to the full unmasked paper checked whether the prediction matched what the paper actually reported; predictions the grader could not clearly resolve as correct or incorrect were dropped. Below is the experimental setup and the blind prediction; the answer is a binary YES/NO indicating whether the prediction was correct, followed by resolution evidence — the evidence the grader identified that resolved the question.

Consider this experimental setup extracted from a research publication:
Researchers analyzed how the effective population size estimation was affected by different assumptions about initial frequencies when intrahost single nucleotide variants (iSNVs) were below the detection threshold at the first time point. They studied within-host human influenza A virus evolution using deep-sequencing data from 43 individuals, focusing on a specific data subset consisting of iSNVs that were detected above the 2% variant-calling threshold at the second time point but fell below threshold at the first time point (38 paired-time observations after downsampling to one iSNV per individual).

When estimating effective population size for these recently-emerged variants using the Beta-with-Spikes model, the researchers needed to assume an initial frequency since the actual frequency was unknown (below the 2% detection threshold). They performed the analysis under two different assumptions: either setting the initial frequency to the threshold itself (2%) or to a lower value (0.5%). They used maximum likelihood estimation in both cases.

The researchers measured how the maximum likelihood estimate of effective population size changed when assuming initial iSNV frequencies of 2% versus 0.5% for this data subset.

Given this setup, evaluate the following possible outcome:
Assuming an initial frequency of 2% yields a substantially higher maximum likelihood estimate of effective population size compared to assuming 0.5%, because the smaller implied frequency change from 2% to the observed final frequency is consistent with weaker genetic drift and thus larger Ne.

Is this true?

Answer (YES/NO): YES